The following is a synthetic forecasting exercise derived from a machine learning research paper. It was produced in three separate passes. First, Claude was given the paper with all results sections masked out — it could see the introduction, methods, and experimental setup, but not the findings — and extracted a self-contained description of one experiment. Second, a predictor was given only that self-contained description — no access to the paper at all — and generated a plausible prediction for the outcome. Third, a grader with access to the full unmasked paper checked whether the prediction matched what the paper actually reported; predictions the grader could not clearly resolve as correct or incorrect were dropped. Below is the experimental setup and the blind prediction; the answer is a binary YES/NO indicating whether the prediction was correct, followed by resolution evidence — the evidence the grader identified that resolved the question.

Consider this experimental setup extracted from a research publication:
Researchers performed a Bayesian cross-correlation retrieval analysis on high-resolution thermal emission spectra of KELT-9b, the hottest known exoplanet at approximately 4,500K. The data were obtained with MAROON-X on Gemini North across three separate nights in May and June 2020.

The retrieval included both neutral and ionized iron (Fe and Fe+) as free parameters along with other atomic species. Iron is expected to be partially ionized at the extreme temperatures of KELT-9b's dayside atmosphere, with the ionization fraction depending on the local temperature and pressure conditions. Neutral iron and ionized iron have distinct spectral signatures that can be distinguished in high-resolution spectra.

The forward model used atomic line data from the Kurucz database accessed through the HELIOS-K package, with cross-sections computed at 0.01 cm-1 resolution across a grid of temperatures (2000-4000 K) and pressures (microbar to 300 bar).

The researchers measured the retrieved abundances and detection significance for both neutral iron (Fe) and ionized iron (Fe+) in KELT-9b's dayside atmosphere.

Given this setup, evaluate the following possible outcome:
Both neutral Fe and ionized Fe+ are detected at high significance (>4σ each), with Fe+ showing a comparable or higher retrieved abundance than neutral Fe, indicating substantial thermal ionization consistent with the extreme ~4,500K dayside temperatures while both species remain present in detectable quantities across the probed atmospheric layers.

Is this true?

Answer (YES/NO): NO